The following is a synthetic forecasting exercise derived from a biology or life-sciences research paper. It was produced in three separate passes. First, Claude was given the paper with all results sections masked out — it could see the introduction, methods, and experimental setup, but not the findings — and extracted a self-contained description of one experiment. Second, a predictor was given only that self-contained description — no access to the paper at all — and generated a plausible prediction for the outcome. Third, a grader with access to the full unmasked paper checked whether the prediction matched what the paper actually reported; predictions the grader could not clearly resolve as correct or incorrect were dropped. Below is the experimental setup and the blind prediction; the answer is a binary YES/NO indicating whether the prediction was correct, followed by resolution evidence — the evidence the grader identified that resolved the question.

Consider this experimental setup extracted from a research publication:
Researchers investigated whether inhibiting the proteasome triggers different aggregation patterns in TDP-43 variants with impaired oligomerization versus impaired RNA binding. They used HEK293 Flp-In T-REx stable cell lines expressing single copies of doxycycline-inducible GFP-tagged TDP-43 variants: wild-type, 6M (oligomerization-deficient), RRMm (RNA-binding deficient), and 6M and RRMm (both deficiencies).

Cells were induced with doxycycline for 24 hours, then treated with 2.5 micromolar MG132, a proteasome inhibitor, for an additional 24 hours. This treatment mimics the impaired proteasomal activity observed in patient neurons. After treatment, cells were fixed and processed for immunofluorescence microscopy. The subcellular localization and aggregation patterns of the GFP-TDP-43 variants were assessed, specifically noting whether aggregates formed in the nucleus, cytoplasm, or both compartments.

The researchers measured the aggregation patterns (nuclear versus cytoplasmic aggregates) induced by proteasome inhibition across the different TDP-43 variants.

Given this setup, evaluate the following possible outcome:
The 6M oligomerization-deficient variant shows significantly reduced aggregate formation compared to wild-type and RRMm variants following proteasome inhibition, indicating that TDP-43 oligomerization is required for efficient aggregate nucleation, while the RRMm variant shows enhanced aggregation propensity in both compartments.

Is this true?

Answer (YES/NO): NO